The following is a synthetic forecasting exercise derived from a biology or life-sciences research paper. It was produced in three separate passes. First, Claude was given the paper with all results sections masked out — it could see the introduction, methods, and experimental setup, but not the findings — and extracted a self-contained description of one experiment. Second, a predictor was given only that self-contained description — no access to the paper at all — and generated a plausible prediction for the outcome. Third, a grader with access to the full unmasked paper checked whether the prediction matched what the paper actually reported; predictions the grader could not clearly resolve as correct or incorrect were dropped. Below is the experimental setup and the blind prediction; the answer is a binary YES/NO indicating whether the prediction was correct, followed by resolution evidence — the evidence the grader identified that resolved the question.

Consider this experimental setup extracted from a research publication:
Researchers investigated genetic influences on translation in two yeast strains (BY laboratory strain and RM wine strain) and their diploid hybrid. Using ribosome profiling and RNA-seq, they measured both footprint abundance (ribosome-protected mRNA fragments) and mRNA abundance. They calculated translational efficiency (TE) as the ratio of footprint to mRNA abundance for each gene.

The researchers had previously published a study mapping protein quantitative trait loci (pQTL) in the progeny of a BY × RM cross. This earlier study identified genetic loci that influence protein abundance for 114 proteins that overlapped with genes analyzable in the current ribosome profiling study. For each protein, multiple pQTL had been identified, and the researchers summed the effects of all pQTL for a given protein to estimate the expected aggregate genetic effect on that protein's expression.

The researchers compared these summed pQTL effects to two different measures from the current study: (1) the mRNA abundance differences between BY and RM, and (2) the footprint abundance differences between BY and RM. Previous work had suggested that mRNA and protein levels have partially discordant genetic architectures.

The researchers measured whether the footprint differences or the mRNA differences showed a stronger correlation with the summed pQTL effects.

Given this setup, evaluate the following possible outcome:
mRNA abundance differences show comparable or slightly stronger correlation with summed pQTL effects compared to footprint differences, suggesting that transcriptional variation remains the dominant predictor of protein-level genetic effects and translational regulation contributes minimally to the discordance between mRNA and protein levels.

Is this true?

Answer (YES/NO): NO